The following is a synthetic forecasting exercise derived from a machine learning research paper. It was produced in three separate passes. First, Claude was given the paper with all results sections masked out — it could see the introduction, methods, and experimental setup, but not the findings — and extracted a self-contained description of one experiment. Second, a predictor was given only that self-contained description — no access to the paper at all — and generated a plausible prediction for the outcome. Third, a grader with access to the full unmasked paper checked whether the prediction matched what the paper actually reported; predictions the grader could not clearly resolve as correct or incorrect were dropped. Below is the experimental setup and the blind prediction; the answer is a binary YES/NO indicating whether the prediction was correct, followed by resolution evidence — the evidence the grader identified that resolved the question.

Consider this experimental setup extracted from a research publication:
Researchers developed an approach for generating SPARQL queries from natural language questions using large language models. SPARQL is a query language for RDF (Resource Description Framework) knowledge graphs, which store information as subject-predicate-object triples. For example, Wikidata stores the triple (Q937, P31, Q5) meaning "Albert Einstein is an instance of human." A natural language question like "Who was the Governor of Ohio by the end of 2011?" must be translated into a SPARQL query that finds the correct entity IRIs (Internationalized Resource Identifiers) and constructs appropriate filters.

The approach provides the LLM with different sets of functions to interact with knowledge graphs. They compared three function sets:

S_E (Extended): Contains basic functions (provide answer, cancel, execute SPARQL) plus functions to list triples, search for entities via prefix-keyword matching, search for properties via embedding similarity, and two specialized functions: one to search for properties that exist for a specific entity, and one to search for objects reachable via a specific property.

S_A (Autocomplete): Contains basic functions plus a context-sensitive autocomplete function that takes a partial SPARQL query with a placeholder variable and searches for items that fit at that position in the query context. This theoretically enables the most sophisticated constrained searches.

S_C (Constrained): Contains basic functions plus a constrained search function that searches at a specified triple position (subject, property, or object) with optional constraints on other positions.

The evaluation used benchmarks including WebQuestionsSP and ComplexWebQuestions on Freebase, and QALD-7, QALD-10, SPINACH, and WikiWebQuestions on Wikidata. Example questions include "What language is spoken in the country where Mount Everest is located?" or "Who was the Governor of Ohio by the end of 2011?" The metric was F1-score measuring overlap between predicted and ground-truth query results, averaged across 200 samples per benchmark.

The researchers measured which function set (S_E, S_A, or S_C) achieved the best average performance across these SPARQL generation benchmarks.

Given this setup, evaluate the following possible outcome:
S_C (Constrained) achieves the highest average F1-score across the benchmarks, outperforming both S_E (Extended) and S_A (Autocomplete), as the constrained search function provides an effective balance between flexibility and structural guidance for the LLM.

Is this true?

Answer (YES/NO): NO